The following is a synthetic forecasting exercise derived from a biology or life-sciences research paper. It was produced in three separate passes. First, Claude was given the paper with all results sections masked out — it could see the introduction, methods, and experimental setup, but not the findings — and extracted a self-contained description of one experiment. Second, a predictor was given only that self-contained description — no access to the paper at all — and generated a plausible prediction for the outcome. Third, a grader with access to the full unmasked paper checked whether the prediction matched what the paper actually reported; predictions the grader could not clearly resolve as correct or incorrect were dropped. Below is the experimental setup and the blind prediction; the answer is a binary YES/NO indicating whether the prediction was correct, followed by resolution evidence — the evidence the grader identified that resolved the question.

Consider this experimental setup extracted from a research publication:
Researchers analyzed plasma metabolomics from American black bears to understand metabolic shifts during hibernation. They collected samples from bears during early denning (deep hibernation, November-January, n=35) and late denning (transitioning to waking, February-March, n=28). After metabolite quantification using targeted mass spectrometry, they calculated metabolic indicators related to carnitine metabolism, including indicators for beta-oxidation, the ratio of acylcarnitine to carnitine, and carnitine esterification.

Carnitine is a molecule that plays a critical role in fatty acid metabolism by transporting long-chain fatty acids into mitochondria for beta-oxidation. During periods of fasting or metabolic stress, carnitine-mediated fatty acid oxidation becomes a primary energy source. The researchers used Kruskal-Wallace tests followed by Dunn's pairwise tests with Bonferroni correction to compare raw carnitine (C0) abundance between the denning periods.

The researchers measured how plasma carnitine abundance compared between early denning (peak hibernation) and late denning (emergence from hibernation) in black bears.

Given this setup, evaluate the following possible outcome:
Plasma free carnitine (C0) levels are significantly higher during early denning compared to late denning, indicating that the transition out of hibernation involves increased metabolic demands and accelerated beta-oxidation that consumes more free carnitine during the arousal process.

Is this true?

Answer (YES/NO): NO